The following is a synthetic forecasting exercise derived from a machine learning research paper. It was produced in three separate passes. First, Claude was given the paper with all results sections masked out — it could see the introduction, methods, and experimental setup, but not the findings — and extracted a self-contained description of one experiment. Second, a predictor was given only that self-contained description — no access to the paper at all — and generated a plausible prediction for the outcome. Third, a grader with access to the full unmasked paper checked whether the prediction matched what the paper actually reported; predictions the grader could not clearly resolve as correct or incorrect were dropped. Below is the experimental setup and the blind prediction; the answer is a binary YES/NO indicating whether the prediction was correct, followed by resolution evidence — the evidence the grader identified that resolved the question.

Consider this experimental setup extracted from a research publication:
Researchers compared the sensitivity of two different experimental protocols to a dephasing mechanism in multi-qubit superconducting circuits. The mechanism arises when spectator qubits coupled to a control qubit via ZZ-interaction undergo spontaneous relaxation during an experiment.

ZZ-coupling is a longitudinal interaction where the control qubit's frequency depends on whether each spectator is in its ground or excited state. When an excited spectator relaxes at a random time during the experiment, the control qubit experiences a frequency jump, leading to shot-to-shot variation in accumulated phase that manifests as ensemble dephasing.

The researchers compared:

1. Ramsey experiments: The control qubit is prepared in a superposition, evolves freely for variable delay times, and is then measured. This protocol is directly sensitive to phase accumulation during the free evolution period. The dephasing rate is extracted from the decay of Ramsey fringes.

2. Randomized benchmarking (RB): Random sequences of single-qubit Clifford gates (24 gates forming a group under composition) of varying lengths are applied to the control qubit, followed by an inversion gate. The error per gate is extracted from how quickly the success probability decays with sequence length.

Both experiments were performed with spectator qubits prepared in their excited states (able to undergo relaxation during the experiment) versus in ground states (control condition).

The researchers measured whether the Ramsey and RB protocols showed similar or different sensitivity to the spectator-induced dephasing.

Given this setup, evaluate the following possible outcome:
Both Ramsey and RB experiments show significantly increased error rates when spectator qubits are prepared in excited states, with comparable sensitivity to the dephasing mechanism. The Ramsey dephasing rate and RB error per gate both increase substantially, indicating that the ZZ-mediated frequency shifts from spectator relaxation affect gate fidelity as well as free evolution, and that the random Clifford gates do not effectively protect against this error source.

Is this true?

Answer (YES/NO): NO